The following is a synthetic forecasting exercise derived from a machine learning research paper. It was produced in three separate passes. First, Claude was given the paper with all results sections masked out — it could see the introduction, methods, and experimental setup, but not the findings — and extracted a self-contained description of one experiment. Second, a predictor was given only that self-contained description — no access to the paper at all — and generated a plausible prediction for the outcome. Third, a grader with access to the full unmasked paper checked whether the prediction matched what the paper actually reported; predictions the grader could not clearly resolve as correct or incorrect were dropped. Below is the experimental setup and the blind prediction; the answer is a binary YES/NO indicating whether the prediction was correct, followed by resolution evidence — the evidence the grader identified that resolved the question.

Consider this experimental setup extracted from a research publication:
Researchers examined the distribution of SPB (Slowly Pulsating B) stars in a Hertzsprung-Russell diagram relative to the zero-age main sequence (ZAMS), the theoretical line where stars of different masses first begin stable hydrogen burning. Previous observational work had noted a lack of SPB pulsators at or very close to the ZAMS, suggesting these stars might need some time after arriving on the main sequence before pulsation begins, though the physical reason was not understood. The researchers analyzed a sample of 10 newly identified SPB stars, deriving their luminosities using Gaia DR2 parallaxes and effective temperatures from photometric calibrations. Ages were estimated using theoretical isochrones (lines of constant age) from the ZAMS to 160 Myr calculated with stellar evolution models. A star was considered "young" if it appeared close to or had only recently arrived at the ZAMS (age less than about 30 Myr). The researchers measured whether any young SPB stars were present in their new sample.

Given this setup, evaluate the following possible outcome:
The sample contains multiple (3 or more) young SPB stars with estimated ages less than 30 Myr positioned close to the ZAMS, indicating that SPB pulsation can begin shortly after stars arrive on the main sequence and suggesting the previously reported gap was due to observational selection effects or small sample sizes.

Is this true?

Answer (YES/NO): NO